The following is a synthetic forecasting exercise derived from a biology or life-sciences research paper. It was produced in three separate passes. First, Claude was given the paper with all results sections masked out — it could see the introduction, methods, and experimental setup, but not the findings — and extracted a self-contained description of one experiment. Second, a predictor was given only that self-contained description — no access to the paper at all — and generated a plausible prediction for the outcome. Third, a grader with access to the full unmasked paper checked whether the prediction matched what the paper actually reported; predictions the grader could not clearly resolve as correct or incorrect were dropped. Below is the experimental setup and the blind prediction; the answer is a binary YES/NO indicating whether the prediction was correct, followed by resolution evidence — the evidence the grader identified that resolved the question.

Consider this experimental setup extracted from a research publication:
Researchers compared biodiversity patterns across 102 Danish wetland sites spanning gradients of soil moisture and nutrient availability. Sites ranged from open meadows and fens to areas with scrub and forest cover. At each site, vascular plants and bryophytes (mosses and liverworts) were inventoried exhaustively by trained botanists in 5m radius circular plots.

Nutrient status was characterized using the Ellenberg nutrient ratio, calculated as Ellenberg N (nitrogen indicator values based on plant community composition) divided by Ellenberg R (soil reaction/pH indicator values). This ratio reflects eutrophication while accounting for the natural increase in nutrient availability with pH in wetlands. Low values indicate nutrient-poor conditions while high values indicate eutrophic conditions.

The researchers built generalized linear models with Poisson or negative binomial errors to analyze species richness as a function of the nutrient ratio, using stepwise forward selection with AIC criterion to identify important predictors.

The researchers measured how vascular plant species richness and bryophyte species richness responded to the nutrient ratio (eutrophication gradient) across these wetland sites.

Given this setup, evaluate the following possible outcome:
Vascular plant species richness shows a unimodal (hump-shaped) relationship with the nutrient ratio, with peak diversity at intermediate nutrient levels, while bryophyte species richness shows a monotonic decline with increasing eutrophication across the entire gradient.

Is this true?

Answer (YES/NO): NO